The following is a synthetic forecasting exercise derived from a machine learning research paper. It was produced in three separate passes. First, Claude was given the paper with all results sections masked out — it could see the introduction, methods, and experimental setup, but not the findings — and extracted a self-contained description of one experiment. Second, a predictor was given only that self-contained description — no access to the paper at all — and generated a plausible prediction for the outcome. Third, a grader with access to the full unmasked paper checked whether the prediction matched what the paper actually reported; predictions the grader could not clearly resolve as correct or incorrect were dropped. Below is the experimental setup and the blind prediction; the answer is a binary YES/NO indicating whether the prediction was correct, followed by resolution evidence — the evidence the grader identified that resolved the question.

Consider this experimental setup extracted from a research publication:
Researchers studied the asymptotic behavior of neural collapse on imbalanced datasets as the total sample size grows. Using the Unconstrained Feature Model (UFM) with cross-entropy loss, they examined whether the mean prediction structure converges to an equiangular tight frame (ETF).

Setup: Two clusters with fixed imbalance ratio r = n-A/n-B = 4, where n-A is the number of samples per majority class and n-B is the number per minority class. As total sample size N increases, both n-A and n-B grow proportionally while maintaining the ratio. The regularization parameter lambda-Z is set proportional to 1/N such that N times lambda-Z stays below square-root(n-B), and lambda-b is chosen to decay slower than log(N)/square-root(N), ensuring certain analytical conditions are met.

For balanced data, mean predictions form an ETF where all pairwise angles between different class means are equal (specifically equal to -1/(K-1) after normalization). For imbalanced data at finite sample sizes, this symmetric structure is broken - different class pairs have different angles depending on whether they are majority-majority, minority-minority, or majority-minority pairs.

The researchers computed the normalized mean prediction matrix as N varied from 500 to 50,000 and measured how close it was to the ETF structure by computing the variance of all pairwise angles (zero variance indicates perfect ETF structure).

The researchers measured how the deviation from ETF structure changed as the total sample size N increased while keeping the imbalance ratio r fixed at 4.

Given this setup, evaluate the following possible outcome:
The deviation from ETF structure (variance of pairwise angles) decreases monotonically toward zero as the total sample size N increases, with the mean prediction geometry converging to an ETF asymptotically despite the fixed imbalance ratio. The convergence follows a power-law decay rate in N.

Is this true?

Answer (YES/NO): NO